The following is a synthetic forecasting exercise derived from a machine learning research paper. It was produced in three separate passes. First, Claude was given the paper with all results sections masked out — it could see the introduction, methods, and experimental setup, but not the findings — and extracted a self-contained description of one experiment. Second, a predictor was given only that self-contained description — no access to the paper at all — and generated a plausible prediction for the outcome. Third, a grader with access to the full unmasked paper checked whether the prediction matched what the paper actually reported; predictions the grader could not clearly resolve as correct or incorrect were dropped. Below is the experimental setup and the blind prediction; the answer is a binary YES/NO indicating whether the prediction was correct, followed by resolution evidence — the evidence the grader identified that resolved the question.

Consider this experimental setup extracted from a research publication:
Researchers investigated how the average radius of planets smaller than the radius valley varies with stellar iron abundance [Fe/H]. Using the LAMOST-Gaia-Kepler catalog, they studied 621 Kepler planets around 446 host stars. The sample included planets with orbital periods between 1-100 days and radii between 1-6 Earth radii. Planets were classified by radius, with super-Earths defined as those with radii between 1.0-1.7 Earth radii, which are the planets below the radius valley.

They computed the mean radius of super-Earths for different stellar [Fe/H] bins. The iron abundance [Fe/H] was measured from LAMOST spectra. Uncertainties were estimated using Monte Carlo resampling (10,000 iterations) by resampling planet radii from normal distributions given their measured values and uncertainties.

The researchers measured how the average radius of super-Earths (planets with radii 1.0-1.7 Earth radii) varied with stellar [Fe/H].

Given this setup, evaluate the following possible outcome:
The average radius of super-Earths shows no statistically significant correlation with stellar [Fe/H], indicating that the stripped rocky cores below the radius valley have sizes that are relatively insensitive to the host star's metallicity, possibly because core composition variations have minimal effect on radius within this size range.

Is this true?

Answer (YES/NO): YES